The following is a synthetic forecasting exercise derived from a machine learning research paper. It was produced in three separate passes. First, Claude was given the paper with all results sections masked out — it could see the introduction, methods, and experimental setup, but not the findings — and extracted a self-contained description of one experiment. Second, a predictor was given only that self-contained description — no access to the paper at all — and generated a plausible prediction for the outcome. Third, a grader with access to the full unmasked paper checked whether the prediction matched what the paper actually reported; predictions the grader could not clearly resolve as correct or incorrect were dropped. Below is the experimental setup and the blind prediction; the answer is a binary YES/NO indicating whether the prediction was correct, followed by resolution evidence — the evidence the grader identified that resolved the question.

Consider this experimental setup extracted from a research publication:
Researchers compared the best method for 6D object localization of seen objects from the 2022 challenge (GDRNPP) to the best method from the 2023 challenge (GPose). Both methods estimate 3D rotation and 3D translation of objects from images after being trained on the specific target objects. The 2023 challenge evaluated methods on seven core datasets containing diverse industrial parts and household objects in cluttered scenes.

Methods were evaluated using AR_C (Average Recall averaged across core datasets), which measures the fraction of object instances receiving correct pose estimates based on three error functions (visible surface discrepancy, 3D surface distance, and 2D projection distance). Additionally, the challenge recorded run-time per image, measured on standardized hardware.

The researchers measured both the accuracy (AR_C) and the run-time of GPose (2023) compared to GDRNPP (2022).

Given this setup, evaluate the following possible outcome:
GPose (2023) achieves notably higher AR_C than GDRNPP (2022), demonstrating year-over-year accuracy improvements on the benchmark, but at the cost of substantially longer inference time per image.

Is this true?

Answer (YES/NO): NO